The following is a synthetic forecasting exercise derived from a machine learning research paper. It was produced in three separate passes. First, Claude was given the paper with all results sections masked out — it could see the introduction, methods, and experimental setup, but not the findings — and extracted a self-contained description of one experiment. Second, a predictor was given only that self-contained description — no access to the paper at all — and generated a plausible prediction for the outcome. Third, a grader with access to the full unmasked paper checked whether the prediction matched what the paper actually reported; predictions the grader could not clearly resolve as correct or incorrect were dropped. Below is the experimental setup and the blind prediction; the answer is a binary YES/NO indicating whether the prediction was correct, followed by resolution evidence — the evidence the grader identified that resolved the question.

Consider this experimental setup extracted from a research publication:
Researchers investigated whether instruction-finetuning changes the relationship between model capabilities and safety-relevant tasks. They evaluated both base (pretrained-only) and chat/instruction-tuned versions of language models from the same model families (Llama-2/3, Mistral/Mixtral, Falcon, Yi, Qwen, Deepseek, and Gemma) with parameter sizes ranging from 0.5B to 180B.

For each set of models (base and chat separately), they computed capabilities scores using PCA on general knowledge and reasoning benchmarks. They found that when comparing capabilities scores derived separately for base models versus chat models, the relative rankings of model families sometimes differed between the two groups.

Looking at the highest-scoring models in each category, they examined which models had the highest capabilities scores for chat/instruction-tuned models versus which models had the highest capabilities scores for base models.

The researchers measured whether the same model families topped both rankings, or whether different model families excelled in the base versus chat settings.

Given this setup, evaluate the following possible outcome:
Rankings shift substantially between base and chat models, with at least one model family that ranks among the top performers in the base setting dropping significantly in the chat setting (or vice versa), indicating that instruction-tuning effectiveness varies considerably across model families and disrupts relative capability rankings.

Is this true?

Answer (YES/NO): YES